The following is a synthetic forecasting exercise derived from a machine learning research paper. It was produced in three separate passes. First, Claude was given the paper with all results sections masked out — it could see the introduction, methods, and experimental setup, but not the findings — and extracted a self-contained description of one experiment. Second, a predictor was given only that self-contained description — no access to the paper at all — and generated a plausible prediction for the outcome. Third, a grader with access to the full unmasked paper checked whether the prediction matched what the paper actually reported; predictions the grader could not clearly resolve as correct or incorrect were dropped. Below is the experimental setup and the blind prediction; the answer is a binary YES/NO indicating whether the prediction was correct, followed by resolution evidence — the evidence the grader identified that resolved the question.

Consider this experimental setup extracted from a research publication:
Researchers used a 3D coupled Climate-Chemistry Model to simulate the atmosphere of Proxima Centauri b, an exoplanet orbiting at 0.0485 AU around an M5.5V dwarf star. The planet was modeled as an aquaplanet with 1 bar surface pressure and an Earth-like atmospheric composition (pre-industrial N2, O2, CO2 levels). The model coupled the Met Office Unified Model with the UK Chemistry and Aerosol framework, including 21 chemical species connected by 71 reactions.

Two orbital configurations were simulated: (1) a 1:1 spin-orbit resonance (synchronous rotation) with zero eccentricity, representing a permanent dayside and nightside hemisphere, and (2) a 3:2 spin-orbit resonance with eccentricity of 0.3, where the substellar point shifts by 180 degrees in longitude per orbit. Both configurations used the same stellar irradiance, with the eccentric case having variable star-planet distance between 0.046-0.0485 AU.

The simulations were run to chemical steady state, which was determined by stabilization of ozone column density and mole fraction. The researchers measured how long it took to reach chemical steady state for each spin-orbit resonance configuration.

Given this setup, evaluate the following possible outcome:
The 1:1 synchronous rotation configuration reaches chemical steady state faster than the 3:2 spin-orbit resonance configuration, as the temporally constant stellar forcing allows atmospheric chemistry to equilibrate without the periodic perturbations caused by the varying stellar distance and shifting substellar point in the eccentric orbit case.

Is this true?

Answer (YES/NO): YES